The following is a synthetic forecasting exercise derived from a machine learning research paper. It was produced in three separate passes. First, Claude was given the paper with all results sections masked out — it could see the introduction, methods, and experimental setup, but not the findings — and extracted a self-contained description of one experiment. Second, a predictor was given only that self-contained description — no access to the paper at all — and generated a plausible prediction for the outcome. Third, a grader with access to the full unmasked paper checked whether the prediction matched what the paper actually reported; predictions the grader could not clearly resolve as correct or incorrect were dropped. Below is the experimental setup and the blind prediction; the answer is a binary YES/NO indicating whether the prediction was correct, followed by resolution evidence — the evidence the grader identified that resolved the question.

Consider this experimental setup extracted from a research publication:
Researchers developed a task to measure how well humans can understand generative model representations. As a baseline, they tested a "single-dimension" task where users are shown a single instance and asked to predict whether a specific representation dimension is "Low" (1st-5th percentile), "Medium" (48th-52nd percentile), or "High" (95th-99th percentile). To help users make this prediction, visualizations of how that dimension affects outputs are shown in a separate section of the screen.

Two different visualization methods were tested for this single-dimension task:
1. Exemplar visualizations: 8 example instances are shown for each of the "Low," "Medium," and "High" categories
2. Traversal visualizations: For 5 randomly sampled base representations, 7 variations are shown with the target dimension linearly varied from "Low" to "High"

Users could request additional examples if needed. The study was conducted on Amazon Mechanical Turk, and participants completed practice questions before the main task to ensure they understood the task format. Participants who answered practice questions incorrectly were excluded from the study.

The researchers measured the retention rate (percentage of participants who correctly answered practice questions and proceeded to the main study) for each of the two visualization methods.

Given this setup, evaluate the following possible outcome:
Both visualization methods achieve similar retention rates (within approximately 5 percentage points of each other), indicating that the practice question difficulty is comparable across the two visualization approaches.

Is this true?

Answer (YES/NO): NO